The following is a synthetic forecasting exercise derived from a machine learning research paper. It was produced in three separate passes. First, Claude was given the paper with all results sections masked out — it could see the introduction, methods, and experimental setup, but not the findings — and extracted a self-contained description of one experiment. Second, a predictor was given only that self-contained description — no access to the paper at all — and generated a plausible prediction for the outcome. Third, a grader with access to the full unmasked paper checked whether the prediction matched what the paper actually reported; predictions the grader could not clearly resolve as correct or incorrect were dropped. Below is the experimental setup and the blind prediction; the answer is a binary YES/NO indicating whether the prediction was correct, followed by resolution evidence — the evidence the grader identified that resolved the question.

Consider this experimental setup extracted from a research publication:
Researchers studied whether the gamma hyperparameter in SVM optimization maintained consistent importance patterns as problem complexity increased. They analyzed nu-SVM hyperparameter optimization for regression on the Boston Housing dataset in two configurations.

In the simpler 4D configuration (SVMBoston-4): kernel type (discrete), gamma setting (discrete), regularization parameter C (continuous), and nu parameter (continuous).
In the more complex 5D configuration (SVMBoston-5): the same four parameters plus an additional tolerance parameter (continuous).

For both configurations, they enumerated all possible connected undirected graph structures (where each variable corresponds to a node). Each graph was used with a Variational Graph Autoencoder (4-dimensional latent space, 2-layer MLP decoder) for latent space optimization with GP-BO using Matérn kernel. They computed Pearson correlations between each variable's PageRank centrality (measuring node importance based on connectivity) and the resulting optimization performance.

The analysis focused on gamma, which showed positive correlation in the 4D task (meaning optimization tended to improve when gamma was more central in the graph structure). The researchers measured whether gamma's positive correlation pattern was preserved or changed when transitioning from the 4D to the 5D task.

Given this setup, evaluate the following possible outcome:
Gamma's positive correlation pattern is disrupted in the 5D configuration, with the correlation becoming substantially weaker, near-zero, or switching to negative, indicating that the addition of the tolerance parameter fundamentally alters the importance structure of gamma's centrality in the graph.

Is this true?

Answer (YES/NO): NO